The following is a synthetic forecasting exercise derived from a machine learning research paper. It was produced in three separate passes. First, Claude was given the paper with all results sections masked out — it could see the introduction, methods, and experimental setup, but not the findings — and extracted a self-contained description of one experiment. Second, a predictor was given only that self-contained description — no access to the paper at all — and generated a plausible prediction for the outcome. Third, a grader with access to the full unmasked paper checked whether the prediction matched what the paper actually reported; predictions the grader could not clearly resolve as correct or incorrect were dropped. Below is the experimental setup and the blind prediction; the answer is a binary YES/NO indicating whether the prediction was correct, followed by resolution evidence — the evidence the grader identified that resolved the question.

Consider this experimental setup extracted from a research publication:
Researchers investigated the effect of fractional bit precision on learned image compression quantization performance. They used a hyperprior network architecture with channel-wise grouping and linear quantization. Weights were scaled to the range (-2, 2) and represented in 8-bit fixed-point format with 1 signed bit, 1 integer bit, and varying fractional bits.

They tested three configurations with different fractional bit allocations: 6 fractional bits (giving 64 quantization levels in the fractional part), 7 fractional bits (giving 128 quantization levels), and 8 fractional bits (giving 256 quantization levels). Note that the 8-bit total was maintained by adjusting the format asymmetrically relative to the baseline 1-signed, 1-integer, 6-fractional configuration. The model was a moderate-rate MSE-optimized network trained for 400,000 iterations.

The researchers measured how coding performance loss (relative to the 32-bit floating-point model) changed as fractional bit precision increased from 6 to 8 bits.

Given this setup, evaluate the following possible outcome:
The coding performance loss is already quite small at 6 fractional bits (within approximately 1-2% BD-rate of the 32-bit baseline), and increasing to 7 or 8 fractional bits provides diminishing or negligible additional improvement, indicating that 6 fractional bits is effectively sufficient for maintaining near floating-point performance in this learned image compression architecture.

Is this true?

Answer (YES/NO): NO